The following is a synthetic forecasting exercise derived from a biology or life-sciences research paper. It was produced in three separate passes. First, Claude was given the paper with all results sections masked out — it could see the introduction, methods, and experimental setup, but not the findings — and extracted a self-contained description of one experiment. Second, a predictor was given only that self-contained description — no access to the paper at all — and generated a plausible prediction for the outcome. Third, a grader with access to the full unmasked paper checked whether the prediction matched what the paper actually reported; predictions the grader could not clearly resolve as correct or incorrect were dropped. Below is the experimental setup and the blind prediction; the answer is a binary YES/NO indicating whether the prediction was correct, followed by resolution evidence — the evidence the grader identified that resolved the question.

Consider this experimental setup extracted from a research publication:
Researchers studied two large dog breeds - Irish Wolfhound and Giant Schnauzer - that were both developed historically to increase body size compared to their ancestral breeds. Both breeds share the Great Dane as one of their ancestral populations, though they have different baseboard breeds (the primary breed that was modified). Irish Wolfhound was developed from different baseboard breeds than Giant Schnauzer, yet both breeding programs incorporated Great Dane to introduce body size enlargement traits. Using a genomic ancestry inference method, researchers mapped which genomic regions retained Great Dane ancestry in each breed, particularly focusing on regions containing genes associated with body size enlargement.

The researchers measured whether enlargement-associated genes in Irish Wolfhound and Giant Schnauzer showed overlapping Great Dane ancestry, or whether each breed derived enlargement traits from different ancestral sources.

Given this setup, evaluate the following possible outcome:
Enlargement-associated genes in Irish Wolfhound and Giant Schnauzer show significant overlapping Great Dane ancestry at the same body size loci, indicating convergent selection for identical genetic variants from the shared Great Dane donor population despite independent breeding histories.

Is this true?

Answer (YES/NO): YES